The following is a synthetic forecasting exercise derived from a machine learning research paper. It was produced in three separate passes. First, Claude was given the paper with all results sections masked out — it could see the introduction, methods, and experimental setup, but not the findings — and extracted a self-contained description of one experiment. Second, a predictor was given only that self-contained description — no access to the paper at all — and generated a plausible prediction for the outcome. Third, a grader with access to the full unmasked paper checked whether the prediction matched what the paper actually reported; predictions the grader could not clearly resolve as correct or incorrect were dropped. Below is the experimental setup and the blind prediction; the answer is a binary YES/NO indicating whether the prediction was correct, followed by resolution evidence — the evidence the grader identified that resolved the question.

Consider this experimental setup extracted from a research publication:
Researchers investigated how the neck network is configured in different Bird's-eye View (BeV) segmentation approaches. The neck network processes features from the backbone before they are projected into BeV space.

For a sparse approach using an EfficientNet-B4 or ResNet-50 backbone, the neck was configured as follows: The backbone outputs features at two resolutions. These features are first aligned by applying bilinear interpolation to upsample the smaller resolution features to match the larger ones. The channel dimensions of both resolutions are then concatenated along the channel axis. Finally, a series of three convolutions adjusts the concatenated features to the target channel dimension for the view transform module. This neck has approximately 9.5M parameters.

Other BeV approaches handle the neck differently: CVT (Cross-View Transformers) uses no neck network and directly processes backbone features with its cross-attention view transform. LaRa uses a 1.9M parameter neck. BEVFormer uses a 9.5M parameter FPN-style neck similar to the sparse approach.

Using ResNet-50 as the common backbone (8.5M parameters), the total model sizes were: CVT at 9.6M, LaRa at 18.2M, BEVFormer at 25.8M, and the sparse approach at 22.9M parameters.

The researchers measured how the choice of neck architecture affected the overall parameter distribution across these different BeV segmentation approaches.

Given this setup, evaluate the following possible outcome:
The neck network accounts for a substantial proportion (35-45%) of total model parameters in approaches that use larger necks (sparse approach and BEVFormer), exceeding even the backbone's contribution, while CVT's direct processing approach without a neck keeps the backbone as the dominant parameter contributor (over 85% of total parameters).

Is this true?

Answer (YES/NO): YES